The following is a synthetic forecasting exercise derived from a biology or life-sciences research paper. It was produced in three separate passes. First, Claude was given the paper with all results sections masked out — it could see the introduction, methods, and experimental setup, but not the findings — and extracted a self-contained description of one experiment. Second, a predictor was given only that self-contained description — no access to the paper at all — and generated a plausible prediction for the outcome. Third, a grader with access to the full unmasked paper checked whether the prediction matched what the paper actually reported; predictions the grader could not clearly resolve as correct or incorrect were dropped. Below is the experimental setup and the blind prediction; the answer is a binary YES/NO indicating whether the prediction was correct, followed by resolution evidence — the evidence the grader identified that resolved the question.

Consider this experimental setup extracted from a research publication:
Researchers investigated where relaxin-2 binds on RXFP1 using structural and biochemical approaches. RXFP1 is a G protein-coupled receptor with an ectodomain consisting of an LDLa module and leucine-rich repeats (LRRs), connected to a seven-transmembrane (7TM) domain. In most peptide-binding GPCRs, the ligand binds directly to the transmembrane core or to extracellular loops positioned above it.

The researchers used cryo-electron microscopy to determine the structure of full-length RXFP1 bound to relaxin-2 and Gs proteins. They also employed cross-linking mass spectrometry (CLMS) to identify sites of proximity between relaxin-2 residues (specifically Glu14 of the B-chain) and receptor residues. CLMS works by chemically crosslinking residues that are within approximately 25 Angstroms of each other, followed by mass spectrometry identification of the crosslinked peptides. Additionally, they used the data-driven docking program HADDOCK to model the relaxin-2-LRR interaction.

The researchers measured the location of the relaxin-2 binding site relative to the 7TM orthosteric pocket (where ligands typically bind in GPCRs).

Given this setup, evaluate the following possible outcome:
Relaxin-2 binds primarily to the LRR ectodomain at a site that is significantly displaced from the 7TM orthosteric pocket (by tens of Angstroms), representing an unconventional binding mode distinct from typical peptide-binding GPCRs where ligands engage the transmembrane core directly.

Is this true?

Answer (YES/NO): YES